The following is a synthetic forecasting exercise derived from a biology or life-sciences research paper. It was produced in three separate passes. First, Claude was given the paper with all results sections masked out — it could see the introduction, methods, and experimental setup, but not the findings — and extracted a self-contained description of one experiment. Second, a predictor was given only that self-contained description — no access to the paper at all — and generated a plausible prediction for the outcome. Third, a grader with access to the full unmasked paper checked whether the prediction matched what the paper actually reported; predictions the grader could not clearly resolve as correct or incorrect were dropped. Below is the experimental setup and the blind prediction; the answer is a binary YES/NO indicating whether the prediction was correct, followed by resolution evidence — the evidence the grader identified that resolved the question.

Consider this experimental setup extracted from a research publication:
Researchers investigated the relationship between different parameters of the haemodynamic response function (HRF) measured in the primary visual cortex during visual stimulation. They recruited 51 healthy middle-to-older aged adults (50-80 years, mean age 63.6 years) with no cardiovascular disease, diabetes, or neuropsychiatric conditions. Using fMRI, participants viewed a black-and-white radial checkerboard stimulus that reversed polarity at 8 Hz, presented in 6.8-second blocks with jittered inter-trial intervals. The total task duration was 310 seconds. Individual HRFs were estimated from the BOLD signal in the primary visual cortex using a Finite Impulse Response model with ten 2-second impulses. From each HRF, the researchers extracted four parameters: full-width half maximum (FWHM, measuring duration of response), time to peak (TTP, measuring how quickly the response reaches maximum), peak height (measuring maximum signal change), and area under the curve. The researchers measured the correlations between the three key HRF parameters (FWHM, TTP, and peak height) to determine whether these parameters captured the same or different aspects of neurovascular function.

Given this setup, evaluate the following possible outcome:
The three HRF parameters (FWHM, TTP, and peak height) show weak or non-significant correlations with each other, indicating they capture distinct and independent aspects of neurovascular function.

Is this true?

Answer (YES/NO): YES